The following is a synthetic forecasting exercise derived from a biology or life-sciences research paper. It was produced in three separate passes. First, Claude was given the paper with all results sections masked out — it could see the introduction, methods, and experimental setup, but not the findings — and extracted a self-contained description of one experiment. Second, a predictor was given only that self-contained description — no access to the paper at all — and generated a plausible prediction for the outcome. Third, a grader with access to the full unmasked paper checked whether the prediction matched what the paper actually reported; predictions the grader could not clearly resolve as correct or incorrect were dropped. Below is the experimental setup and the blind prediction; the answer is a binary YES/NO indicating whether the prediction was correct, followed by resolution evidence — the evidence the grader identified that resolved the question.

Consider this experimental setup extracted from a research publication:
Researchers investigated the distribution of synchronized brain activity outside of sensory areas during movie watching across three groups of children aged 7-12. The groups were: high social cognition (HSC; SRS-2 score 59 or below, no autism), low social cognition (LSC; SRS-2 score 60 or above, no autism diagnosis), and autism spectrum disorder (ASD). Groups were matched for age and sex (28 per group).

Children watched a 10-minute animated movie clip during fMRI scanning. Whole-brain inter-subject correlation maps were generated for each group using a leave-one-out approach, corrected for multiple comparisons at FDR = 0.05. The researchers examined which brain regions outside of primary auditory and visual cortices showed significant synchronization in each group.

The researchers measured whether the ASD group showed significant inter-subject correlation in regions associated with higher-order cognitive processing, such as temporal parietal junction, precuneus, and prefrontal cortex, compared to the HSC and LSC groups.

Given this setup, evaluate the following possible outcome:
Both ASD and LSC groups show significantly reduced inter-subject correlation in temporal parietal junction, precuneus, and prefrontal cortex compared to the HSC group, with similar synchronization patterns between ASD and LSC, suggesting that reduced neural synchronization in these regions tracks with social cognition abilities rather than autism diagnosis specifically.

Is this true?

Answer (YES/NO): NO